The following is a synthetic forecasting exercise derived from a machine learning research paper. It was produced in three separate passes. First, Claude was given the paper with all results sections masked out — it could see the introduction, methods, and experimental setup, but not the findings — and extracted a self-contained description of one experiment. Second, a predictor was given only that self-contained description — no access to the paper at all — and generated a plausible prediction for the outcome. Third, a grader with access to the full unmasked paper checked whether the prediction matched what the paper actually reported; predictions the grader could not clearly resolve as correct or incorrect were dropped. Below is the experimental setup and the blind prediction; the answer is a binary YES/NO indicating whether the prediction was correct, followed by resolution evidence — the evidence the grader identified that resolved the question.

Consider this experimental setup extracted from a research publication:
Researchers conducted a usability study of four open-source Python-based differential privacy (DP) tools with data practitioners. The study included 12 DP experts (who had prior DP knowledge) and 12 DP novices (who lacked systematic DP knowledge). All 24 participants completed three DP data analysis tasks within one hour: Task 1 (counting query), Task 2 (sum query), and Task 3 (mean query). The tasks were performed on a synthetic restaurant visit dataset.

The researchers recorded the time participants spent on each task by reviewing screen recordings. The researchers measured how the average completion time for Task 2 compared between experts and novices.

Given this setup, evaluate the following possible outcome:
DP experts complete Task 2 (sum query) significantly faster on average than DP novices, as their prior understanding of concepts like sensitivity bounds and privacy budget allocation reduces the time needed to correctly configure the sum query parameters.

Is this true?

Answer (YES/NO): NO